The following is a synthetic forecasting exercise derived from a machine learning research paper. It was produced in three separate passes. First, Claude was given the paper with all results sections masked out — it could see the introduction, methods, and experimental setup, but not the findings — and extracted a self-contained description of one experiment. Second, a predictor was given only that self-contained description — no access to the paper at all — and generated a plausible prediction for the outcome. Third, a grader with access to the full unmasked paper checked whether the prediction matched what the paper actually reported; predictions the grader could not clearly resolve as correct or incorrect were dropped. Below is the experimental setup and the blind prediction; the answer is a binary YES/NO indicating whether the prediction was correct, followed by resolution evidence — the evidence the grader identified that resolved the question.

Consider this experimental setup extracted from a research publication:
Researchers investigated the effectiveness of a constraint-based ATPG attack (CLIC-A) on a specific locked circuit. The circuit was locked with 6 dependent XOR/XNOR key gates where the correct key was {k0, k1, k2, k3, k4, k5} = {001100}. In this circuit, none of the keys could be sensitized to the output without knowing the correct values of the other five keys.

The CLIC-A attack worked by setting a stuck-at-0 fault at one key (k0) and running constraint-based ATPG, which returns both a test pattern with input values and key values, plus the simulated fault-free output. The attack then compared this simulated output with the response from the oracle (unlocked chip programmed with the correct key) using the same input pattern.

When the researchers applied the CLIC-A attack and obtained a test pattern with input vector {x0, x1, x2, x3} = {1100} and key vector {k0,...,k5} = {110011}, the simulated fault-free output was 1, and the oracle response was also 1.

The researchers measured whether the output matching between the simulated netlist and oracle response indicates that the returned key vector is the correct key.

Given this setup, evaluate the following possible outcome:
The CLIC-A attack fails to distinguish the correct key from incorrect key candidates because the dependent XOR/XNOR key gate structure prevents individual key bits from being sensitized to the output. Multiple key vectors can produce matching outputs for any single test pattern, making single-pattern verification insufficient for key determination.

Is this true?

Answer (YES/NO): YES